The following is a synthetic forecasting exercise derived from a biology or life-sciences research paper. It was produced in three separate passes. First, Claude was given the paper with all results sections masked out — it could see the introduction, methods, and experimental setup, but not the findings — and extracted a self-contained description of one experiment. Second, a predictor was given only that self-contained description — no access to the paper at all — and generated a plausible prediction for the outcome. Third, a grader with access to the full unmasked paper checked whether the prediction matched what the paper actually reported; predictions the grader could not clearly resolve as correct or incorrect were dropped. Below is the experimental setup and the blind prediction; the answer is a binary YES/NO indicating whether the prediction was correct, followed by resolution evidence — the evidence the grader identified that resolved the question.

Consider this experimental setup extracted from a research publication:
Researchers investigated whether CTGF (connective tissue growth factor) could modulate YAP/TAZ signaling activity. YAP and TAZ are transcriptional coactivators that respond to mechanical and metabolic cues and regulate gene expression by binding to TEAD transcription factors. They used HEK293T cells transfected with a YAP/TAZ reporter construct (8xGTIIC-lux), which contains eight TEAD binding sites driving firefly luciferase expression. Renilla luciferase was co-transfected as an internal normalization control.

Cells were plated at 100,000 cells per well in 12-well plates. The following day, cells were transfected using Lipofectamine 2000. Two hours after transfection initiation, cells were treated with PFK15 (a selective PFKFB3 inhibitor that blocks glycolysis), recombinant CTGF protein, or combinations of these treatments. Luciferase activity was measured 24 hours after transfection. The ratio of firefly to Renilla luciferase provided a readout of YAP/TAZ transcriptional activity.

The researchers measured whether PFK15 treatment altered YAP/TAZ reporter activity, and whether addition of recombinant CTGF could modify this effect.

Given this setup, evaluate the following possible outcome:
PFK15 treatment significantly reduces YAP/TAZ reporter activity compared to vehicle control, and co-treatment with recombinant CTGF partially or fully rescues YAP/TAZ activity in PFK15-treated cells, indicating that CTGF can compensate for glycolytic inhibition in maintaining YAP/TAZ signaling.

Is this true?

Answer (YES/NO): YES